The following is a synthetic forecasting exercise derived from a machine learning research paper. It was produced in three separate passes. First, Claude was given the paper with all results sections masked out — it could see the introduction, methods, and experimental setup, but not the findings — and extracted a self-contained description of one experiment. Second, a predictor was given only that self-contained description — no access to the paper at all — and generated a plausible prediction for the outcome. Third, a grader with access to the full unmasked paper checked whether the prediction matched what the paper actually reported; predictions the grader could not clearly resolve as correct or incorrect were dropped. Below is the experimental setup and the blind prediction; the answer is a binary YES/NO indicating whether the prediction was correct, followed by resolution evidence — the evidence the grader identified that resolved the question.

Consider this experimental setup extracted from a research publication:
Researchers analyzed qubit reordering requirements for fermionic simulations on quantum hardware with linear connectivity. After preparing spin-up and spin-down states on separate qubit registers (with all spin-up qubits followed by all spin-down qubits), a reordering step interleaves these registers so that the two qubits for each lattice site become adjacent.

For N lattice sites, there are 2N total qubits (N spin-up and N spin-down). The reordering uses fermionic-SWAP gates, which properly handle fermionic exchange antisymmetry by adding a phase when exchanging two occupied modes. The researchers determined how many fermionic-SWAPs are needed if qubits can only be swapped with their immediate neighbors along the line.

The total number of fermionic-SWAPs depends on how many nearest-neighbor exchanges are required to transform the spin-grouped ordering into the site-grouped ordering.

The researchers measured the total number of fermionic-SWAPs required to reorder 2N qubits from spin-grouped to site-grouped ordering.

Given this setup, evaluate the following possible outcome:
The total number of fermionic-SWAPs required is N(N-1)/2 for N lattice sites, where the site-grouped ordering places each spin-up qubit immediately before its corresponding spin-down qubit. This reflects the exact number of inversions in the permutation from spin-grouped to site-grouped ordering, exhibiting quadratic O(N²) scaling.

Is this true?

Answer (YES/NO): YES